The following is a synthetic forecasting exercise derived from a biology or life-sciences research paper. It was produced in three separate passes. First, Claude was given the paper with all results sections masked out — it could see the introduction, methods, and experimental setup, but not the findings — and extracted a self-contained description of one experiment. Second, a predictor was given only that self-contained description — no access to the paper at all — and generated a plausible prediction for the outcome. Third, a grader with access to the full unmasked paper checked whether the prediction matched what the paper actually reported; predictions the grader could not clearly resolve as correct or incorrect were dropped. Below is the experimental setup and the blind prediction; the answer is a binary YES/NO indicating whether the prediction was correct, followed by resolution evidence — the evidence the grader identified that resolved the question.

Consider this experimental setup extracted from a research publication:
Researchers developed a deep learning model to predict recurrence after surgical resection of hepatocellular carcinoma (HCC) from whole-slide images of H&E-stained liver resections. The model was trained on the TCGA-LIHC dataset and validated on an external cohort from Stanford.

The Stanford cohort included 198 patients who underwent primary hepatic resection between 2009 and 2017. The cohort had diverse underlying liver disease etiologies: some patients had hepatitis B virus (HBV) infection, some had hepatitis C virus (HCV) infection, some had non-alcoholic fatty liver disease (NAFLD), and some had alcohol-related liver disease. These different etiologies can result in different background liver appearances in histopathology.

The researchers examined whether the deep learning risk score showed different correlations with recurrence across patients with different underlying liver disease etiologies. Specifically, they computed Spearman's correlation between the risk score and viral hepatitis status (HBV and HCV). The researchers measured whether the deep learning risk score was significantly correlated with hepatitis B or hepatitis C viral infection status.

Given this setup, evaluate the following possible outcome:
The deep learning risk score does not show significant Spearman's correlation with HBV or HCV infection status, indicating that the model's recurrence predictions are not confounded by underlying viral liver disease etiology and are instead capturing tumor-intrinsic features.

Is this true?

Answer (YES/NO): YES